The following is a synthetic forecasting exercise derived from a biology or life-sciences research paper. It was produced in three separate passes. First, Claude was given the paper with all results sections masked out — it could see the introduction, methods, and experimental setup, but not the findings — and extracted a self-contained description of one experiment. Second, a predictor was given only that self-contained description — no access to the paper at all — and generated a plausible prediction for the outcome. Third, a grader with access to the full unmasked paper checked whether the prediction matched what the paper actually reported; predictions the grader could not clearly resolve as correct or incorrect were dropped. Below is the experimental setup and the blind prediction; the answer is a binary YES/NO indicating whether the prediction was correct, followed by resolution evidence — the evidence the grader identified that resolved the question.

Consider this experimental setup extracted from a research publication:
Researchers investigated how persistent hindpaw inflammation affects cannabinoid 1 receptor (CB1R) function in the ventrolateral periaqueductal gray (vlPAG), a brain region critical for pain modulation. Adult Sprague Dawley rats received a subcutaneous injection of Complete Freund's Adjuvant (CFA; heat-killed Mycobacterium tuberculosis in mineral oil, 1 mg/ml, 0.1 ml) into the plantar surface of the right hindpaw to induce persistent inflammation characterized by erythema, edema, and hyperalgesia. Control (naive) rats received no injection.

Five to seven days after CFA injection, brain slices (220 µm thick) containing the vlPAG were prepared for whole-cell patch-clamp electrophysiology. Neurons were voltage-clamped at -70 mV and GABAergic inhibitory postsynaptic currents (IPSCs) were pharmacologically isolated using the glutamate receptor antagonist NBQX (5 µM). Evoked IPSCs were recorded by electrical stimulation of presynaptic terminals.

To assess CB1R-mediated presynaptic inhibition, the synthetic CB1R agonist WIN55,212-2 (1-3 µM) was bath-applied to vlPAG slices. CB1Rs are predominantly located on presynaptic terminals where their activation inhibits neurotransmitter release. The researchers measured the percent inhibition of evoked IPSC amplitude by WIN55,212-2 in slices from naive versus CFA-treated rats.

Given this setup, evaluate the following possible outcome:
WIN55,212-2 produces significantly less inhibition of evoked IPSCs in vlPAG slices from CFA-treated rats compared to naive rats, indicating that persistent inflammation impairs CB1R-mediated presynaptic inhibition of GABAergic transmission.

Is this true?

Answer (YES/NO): YES